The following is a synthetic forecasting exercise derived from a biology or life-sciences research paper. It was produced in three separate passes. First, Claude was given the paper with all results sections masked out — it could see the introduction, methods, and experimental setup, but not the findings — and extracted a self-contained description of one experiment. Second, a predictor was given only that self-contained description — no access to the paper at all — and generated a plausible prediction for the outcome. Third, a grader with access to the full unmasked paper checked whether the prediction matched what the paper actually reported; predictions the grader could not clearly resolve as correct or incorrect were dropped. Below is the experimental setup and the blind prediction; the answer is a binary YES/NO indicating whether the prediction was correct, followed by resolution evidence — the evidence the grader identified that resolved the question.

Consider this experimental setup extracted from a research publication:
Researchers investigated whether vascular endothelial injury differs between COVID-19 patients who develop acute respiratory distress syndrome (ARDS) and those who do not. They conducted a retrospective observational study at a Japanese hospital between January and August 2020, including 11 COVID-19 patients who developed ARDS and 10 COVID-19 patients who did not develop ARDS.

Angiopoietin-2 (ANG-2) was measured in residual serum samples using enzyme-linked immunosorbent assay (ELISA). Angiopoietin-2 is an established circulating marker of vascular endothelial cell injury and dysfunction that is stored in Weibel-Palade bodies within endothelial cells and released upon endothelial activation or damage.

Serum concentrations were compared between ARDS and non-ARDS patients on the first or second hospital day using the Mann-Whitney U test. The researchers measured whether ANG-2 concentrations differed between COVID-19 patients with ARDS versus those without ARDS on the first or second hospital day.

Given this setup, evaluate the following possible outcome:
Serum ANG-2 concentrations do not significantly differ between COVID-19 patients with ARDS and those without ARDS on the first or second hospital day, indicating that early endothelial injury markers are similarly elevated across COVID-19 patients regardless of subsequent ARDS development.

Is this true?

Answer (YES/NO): YES